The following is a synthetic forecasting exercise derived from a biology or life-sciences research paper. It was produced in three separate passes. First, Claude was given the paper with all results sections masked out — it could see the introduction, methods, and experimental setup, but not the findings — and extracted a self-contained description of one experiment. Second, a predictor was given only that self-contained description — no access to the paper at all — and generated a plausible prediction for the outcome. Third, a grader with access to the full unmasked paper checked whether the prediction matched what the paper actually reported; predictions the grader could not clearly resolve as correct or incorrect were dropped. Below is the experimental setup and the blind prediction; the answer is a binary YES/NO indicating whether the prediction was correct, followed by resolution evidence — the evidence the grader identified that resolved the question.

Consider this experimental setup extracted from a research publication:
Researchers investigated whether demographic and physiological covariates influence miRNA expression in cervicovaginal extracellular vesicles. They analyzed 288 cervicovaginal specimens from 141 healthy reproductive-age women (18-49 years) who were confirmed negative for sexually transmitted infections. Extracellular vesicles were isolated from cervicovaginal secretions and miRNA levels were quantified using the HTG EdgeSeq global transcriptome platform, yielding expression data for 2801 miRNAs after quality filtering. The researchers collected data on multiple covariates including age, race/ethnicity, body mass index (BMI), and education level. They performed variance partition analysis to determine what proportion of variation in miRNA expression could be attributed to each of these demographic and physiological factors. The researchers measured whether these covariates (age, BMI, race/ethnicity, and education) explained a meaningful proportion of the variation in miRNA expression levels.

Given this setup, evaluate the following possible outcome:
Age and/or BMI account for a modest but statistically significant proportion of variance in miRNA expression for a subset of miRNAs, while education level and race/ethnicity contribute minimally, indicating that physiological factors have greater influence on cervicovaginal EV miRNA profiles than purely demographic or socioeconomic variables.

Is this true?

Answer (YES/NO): NO